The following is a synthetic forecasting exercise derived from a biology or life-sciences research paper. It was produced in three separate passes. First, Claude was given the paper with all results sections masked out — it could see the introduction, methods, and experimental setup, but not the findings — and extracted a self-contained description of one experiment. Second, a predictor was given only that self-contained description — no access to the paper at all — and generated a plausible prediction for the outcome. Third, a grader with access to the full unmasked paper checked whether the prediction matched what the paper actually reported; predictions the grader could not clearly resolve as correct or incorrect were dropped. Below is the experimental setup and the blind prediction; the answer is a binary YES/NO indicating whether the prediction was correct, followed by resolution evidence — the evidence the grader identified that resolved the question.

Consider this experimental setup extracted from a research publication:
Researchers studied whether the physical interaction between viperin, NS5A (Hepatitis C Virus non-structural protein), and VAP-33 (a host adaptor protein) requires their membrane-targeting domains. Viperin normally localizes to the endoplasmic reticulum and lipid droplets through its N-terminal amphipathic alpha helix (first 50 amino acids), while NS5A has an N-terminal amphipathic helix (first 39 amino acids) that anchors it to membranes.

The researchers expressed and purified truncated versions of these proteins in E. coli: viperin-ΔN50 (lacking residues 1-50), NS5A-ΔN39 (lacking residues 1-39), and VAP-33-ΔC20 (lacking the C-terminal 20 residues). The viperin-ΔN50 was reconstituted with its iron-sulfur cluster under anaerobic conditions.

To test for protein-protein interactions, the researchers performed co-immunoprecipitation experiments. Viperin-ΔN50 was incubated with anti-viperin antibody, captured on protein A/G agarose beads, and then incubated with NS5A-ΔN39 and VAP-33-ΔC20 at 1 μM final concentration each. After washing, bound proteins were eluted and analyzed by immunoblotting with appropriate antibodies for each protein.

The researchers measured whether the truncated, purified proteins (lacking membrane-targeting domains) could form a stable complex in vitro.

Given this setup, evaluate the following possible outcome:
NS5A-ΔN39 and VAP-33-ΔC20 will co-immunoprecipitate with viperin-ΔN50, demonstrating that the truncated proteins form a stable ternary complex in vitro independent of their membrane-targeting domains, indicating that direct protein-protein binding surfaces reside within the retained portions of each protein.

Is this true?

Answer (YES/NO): NO